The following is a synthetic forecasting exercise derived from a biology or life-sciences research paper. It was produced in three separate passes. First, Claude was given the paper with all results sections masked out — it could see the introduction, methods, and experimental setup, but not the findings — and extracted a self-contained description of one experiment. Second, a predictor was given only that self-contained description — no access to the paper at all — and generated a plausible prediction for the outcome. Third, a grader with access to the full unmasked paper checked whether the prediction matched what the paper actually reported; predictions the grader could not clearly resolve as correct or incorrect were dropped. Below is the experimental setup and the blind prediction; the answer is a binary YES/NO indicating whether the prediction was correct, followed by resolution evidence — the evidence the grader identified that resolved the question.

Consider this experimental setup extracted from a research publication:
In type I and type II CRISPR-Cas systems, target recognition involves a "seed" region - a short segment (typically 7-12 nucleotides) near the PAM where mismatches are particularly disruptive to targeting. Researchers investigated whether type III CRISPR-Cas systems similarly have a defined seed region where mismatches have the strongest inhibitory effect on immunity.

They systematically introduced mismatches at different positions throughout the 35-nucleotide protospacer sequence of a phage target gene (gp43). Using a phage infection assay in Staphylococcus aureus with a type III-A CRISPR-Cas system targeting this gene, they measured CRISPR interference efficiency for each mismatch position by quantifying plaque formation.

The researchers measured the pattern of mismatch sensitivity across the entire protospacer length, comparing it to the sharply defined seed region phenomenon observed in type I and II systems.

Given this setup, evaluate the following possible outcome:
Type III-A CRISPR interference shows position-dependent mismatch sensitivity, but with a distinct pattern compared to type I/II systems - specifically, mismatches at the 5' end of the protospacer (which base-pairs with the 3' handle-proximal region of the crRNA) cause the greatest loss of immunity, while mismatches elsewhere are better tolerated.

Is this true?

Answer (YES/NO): NO